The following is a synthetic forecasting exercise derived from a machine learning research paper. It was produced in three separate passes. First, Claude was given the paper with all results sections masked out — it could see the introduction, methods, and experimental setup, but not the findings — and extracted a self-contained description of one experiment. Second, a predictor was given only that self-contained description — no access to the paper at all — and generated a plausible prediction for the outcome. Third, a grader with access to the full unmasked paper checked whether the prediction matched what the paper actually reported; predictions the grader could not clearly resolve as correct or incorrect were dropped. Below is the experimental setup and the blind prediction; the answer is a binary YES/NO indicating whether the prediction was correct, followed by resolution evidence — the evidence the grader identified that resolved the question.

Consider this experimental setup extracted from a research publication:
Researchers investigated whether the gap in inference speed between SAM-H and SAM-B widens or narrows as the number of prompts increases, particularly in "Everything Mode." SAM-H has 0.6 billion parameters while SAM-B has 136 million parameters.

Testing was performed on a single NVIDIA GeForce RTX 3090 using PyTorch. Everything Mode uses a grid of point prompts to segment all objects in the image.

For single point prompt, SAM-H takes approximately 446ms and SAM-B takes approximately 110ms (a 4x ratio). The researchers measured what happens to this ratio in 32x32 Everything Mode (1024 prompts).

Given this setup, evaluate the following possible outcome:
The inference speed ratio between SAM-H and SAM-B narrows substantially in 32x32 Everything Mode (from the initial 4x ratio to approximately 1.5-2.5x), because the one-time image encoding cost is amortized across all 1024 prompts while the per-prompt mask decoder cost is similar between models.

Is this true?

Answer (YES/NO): YES